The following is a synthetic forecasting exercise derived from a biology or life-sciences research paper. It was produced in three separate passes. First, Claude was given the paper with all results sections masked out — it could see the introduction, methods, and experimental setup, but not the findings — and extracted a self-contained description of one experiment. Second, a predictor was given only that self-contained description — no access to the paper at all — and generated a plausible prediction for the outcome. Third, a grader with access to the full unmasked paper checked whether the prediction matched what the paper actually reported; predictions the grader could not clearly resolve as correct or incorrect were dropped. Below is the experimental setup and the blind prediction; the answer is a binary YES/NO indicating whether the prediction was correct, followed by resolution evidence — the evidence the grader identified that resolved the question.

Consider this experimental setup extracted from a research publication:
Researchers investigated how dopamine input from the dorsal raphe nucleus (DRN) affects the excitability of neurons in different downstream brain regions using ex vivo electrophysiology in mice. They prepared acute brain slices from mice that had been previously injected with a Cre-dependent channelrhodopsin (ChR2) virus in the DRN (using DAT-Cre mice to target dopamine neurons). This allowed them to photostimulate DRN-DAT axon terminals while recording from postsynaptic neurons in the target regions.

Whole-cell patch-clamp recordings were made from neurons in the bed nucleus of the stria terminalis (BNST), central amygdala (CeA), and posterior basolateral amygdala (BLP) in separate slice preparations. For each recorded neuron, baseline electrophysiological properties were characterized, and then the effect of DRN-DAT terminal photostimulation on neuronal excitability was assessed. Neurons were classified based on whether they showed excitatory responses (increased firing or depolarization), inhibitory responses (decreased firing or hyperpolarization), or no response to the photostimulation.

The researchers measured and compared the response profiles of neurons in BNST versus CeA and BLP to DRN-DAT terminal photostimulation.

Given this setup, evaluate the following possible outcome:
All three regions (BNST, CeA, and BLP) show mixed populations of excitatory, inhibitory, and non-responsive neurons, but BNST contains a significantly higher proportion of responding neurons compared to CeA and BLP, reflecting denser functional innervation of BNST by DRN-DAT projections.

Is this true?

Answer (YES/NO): NO